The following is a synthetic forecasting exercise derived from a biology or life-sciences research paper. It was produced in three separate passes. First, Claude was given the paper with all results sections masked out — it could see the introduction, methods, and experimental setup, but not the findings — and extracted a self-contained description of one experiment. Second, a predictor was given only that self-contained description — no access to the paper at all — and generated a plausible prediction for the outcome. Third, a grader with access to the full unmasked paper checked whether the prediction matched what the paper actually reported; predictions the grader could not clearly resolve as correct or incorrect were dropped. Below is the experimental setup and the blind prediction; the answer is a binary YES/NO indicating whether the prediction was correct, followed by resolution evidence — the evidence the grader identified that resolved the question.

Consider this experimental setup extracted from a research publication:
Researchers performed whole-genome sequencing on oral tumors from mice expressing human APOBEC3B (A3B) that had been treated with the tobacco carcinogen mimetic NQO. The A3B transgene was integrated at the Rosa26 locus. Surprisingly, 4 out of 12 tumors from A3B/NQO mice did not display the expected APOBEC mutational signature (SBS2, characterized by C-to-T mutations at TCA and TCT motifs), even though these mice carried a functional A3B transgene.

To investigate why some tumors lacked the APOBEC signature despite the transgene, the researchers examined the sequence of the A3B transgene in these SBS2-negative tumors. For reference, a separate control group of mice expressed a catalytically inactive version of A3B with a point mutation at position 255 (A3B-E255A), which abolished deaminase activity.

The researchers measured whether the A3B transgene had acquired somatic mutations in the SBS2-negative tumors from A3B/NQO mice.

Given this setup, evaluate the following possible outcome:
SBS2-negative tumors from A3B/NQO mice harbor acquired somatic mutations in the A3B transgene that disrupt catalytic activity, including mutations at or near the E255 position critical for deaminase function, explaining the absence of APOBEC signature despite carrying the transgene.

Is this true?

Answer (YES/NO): NO